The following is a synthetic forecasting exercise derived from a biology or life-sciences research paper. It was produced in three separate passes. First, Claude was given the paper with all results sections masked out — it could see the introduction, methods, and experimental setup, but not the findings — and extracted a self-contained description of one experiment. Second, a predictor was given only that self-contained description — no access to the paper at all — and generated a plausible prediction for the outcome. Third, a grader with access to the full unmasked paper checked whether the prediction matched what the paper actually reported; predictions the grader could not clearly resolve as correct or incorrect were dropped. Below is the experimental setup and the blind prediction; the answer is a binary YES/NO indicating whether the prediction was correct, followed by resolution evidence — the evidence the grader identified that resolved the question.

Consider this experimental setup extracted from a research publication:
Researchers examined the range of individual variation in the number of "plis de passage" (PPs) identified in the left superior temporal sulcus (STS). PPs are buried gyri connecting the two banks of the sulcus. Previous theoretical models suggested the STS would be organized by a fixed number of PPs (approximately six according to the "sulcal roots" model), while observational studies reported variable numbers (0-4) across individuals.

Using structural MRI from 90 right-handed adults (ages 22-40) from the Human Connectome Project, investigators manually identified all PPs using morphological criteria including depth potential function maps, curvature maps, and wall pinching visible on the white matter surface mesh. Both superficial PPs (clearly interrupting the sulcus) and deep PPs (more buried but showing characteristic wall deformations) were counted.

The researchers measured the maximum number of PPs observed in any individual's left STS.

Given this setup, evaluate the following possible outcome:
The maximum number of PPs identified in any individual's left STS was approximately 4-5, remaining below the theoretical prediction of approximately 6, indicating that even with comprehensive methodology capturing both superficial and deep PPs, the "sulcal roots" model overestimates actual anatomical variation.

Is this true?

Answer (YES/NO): NO